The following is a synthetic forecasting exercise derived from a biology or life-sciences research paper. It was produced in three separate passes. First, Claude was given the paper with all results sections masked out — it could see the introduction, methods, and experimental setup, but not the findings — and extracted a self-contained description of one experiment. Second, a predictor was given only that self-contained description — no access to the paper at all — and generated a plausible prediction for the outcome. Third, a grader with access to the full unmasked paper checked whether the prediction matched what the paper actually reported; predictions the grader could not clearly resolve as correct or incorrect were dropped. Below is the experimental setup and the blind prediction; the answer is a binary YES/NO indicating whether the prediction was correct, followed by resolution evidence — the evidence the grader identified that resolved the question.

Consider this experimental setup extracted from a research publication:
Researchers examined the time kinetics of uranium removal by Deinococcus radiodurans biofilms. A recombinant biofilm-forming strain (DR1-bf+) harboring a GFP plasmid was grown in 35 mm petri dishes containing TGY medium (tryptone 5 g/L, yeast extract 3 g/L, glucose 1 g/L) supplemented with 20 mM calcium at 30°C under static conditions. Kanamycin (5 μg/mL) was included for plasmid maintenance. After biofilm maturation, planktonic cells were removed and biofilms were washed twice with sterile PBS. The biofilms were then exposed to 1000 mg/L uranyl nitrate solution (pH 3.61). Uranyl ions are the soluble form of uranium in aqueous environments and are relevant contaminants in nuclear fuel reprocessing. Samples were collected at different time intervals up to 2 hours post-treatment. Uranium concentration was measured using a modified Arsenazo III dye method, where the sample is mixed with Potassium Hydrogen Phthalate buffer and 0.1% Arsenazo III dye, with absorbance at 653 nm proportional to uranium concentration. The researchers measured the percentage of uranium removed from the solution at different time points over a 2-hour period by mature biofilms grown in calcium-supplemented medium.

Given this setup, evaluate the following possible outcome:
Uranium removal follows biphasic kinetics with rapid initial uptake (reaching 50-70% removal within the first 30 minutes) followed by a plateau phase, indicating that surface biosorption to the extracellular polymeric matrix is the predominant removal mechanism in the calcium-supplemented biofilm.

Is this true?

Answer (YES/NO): NO